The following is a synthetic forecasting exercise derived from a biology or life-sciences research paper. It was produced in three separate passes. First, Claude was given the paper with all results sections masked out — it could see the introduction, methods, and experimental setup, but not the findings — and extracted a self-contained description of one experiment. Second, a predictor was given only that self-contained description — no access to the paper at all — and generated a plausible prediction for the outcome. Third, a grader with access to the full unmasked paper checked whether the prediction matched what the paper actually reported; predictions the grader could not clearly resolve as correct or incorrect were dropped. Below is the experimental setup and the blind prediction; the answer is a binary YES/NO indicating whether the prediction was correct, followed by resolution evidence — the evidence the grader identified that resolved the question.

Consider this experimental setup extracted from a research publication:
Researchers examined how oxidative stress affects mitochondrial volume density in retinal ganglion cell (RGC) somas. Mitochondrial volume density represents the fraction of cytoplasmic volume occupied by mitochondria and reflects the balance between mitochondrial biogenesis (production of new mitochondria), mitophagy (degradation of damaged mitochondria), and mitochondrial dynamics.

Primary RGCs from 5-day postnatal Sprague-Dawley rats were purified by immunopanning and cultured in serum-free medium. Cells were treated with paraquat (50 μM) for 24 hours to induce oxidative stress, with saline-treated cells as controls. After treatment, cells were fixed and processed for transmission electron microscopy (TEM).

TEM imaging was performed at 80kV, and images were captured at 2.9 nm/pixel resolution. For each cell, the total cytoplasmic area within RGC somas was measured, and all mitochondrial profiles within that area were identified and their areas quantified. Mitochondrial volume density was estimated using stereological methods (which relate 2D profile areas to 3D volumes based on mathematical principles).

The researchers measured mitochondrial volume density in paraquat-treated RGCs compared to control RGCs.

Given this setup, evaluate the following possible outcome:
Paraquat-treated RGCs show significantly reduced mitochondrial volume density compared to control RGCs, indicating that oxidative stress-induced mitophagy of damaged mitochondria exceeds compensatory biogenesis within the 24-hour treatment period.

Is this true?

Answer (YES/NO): NO